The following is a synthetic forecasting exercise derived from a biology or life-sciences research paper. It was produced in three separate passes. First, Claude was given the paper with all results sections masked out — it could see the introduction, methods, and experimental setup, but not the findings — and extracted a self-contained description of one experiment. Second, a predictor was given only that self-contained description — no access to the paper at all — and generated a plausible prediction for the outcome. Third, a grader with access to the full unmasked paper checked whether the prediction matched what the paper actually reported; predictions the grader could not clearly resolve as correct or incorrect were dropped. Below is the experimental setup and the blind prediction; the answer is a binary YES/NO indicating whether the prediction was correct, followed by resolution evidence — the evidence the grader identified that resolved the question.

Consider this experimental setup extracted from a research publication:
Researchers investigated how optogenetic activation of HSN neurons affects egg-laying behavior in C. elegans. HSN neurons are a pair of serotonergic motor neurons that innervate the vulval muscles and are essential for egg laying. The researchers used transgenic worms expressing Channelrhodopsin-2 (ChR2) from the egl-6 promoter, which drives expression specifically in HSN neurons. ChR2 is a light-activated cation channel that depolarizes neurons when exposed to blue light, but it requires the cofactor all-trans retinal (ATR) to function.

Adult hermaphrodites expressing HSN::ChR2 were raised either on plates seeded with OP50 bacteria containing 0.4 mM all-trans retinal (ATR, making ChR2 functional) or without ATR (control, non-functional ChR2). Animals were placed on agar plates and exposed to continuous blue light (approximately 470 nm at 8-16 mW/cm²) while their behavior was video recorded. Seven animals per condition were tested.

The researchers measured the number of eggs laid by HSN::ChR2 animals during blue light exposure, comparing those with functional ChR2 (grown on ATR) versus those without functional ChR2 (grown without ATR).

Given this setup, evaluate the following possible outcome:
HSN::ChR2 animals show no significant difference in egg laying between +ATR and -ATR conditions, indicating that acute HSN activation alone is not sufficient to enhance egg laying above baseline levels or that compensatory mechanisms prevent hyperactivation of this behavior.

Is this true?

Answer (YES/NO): NO